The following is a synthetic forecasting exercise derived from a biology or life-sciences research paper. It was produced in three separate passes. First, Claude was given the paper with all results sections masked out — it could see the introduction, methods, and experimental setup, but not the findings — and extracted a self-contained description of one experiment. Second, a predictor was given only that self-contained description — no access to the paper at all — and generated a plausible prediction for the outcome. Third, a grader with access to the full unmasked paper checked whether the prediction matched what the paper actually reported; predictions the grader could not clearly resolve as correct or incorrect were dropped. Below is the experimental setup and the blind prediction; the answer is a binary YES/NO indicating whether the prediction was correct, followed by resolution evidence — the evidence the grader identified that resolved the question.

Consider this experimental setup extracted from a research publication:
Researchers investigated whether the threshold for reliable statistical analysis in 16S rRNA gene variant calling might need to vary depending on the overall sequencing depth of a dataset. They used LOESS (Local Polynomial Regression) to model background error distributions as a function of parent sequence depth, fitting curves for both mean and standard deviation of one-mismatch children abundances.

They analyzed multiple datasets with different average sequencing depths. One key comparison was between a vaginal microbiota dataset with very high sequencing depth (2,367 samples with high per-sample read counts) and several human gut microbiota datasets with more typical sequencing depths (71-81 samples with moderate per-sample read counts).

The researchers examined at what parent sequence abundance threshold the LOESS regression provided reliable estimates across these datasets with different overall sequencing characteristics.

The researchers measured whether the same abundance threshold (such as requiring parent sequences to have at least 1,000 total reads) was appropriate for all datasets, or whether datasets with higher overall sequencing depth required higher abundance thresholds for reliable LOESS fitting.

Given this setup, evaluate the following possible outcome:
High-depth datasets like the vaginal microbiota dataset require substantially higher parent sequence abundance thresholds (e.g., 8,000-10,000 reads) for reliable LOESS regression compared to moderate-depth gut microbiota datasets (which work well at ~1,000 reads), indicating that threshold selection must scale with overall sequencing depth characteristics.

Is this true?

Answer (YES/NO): YES